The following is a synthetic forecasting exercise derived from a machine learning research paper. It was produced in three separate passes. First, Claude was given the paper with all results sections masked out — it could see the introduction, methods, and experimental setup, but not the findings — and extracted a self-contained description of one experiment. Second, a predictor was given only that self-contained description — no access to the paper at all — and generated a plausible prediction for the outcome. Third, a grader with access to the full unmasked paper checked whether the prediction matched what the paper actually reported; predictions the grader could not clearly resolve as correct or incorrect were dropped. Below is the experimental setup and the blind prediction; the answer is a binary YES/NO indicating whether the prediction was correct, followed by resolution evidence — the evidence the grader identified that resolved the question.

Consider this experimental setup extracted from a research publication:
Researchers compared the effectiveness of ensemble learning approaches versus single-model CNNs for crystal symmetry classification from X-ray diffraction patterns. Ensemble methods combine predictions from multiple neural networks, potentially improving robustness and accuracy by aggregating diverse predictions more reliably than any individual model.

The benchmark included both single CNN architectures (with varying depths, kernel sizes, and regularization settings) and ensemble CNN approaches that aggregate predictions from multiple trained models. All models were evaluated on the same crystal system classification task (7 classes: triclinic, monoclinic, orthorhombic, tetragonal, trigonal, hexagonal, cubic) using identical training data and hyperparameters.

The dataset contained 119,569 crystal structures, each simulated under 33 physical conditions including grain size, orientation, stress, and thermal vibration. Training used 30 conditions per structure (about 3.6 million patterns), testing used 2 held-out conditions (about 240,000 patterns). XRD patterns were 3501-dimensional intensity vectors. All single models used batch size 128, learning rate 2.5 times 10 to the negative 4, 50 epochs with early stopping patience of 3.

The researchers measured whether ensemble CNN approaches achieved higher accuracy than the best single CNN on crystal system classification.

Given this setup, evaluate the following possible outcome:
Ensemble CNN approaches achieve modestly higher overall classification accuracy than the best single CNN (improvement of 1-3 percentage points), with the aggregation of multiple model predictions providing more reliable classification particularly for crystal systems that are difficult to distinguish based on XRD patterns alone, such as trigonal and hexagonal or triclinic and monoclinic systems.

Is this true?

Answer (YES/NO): NO